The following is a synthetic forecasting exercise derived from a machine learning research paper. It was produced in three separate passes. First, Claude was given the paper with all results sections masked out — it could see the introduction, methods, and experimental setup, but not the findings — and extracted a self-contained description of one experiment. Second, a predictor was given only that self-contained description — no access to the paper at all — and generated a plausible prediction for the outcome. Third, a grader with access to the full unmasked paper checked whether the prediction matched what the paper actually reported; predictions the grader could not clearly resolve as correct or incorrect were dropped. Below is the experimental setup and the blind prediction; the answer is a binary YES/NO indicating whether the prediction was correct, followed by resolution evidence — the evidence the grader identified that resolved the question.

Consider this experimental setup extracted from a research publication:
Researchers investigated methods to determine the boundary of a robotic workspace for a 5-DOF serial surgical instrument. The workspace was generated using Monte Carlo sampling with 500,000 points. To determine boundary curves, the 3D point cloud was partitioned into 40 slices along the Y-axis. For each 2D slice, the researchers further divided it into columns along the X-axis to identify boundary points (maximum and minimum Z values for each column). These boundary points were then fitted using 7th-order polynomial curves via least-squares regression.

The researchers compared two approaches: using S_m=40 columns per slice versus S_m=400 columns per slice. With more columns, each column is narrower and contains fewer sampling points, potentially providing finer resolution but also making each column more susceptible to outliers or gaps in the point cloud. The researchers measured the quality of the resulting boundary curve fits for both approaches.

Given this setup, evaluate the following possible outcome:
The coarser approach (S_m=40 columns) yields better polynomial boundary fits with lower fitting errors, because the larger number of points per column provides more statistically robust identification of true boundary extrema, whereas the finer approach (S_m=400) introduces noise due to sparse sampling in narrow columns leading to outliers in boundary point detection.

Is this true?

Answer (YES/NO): YES